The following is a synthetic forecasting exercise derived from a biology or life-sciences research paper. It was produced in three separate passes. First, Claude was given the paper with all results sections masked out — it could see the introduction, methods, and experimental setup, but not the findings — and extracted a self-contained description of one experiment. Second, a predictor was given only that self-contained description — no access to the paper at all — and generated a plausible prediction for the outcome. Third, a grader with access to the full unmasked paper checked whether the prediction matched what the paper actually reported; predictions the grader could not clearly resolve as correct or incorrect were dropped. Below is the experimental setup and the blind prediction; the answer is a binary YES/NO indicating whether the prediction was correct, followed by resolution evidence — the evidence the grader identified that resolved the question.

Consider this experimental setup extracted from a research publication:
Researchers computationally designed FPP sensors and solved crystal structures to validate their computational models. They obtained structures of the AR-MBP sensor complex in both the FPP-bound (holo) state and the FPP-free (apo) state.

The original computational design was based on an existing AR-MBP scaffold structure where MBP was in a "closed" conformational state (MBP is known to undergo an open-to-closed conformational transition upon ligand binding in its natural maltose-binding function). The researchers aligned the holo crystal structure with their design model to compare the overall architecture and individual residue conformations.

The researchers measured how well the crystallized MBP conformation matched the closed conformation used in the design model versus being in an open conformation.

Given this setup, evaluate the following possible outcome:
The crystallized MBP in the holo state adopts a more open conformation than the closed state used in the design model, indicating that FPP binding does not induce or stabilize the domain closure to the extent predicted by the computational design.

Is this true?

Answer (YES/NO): YES